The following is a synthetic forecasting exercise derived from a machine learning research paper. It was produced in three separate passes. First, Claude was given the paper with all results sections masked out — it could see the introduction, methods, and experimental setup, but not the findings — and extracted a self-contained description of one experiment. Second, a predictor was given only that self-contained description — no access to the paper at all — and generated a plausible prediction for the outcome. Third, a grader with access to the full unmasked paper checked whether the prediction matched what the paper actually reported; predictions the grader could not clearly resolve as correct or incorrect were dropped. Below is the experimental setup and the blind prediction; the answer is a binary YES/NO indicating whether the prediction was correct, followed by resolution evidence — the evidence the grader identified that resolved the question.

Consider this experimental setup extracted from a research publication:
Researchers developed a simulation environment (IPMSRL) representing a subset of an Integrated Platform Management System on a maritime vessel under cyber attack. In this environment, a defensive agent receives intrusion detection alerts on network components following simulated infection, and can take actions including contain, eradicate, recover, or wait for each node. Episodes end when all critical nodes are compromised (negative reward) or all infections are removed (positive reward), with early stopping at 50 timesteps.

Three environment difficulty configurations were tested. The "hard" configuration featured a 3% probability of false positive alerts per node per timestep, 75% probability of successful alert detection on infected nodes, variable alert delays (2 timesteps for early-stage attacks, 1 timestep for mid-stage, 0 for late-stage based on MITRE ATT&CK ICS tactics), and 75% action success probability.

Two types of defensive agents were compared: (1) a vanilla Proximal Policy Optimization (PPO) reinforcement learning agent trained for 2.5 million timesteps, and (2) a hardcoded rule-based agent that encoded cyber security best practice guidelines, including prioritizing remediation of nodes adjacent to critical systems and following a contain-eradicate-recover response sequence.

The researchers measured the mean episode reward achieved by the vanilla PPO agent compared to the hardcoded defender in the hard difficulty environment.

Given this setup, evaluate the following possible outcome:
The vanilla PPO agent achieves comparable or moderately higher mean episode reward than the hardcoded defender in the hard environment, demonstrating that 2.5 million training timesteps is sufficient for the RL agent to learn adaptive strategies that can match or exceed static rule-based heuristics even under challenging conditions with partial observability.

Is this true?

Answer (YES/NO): NO